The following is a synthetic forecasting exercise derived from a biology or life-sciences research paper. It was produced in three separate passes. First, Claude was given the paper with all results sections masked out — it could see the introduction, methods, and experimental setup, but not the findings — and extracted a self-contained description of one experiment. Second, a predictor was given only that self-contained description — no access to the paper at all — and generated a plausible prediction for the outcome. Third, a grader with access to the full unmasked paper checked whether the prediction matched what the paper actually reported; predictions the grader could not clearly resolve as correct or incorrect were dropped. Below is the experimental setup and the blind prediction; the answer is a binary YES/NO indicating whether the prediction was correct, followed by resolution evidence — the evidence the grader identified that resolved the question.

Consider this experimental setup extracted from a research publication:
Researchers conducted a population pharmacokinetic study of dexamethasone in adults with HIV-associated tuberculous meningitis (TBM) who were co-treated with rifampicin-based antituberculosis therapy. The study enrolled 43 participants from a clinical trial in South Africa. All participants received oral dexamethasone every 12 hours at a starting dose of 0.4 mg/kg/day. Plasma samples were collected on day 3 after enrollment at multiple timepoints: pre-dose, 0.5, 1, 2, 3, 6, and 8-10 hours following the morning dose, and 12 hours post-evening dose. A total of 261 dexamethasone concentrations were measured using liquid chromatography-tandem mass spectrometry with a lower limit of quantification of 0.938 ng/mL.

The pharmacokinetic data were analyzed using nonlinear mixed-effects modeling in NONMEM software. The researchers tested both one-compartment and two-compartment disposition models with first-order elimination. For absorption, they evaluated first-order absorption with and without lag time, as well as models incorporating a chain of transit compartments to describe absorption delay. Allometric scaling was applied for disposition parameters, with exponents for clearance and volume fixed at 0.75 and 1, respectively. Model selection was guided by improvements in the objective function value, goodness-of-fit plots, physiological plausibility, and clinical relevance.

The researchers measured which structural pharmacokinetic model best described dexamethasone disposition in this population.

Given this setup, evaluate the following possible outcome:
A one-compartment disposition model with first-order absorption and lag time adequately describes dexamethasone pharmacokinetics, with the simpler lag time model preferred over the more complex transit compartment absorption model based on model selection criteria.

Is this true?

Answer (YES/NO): NO